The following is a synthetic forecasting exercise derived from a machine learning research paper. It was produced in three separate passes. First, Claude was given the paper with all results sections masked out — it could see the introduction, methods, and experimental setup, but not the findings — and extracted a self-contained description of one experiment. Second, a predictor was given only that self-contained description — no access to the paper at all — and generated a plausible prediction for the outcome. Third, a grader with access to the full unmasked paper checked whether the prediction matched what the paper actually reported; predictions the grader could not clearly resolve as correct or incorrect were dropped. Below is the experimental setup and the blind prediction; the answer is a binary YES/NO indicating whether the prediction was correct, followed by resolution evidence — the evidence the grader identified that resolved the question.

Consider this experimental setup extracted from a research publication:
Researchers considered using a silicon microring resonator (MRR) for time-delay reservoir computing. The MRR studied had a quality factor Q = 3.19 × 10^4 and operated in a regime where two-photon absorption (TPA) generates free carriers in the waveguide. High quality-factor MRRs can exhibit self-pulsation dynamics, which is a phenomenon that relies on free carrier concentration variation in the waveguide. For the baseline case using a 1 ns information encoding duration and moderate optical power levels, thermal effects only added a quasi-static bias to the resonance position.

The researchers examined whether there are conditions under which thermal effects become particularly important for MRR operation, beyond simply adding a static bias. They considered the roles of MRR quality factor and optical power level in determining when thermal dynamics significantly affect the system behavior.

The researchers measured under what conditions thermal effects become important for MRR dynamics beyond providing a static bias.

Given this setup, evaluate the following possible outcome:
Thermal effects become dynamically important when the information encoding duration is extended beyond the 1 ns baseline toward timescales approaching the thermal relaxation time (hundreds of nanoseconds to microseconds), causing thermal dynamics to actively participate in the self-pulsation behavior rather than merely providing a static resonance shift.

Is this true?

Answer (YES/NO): NO